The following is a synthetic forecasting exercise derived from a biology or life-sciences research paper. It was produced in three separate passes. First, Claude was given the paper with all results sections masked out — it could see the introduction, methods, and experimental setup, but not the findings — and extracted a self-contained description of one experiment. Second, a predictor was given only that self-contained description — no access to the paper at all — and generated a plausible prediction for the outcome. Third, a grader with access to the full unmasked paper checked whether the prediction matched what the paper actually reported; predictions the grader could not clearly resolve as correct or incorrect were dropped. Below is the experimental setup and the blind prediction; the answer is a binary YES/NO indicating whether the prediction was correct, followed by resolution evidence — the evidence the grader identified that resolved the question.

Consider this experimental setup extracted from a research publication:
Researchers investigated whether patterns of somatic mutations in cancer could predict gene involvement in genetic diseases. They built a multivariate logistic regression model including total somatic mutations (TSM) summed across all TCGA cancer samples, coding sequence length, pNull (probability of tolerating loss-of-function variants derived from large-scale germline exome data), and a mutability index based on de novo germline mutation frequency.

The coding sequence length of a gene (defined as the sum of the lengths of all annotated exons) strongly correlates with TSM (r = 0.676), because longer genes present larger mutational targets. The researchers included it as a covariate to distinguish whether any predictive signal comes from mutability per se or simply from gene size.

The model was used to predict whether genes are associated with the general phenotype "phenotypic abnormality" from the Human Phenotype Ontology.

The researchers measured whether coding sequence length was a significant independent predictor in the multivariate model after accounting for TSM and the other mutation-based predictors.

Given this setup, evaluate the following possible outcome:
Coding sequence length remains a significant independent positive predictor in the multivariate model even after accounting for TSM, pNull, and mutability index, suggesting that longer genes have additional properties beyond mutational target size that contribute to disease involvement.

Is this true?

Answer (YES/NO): NO